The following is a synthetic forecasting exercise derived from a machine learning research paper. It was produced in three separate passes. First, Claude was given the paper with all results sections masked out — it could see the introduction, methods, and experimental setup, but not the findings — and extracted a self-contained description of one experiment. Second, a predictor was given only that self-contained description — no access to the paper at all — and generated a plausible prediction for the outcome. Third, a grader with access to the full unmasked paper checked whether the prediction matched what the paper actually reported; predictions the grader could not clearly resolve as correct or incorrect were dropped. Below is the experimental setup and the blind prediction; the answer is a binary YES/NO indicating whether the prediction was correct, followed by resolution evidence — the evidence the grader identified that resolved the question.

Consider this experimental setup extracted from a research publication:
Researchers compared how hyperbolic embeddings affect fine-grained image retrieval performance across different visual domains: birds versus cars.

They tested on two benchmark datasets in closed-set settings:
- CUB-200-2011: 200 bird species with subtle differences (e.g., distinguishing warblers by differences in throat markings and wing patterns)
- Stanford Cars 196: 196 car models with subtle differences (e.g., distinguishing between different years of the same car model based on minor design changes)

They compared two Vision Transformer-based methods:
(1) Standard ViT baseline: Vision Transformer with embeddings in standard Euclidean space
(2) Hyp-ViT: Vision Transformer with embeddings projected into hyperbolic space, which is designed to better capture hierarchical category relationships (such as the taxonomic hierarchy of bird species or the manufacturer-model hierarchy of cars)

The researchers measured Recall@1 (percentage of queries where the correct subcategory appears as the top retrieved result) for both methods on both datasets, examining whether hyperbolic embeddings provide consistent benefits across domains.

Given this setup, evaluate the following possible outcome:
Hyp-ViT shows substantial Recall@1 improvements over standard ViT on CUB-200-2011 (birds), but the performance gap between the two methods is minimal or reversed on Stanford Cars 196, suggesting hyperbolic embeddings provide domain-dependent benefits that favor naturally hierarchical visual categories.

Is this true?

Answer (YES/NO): NO